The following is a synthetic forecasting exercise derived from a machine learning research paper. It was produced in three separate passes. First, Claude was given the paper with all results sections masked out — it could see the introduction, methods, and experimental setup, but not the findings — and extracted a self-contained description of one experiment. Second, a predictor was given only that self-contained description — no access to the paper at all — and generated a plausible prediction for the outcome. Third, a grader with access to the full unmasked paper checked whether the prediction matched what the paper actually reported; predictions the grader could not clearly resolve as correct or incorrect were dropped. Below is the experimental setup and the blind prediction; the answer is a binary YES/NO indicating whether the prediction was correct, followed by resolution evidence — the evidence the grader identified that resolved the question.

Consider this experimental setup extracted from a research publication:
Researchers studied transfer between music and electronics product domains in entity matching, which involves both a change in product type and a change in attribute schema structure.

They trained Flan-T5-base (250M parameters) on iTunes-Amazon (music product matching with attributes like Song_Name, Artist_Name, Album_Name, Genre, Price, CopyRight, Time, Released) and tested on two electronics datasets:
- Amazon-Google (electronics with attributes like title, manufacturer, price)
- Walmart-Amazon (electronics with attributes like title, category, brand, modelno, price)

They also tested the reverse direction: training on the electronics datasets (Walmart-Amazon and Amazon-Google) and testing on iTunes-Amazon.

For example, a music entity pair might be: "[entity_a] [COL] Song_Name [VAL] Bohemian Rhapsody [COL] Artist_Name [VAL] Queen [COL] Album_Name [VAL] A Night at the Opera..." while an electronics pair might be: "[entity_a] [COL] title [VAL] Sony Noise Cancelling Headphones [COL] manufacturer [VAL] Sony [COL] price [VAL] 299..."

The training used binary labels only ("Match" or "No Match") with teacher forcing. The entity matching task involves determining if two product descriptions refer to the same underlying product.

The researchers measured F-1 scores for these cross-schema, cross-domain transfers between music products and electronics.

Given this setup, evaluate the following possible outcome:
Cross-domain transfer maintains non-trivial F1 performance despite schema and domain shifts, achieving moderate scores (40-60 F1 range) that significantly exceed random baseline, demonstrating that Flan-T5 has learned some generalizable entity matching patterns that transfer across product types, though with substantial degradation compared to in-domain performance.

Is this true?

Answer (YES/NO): NO